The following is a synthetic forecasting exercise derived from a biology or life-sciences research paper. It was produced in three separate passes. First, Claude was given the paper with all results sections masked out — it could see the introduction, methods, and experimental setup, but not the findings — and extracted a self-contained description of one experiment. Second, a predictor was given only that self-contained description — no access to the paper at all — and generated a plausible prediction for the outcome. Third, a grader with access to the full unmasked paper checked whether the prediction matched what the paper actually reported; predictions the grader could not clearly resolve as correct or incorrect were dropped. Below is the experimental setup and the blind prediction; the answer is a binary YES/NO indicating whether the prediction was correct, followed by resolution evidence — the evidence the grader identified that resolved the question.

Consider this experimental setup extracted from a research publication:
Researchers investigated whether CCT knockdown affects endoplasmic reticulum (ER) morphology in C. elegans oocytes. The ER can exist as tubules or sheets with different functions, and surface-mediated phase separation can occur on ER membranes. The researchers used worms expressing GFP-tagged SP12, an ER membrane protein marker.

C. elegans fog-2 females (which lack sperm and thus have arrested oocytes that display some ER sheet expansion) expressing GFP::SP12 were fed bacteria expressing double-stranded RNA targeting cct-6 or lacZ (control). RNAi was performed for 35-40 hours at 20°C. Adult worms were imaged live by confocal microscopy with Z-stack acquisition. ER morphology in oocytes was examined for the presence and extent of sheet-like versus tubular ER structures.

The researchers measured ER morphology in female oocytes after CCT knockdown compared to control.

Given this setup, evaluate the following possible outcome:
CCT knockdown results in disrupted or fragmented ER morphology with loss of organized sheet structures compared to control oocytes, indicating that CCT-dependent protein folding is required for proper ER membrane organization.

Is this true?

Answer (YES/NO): NO